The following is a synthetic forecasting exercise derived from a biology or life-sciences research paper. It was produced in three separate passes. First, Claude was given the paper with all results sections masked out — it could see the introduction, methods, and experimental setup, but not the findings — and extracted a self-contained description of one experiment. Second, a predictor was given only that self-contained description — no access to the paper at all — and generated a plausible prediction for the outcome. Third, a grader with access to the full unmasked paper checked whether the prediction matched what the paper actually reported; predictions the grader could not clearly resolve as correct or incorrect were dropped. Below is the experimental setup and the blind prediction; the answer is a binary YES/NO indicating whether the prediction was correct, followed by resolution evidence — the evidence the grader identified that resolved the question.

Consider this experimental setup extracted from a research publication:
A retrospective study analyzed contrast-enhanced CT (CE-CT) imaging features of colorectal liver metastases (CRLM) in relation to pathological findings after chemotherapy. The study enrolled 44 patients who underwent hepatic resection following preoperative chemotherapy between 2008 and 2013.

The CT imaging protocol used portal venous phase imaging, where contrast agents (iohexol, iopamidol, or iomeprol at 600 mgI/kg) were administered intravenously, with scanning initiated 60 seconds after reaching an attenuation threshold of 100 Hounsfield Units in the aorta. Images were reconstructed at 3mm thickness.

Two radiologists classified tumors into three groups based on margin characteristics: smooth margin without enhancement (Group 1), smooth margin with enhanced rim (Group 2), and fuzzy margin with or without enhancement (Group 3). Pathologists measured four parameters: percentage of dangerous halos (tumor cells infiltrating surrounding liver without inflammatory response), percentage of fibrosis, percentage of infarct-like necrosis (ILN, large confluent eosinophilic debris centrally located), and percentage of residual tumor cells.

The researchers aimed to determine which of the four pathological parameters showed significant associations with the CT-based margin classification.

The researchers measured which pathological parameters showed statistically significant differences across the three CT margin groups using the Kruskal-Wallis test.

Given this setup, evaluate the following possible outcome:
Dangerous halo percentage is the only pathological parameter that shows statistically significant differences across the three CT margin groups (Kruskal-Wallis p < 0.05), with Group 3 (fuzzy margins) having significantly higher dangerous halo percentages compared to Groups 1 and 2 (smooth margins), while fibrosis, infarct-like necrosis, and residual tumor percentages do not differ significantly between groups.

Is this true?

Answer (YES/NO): NO